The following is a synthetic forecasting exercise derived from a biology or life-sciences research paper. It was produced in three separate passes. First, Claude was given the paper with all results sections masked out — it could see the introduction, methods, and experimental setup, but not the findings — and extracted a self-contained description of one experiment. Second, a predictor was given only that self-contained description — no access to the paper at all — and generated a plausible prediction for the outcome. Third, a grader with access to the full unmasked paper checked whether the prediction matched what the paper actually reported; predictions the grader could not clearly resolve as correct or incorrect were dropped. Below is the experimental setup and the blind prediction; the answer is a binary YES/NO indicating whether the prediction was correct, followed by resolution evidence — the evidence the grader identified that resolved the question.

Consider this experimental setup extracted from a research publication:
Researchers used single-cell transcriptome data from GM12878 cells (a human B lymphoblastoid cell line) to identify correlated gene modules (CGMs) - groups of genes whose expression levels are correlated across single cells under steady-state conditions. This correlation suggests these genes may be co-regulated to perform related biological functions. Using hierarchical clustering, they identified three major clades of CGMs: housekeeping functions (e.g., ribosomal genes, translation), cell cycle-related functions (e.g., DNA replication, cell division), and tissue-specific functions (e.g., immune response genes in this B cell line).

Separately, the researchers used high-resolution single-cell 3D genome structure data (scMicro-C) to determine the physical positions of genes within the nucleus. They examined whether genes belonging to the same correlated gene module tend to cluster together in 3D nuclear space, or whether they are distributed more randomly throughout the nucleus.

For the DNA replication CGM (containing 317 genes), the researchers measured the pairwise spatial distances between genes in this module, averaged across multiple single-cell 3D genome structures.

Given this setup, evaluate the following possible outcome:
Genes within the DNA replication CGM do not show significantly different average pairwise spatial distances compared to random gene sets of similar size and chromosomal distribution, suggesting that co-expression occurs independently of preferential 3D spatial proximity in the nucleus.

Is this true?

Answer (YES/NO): YES